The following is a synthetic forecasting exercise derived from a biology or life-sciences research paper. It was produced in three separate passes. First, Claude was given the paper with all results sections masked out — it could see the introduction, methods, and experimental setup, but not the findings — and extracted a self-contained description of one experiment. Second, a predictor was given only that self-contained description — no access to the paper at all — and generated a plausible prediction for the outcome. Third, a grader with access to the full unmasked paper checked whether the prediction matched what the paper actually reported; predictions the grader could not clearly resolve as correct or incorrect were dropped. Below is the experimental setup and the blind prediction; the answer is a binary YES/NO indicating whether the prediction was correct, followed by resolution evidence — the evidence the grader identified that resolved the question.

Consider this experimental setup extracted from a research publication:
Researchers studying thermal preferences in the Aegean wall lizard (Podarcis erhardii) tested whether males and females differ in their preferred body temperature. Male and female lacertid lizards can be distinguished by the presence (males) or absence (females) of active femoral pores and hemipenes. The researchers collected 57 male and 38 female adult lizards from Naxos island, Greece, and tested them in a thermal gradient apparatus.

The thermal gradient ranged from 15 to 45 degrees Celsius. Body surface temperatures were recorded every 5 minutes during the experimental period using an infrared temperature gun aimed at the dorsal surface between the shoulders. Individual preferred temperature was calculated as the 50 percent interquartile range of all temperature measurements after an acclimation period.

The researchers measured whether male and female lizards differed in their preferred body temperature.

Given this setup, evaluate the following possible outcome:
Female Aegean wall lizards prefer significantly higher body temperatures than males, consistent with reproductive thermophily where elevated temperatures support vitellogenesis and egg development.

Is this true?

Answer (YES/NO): NO